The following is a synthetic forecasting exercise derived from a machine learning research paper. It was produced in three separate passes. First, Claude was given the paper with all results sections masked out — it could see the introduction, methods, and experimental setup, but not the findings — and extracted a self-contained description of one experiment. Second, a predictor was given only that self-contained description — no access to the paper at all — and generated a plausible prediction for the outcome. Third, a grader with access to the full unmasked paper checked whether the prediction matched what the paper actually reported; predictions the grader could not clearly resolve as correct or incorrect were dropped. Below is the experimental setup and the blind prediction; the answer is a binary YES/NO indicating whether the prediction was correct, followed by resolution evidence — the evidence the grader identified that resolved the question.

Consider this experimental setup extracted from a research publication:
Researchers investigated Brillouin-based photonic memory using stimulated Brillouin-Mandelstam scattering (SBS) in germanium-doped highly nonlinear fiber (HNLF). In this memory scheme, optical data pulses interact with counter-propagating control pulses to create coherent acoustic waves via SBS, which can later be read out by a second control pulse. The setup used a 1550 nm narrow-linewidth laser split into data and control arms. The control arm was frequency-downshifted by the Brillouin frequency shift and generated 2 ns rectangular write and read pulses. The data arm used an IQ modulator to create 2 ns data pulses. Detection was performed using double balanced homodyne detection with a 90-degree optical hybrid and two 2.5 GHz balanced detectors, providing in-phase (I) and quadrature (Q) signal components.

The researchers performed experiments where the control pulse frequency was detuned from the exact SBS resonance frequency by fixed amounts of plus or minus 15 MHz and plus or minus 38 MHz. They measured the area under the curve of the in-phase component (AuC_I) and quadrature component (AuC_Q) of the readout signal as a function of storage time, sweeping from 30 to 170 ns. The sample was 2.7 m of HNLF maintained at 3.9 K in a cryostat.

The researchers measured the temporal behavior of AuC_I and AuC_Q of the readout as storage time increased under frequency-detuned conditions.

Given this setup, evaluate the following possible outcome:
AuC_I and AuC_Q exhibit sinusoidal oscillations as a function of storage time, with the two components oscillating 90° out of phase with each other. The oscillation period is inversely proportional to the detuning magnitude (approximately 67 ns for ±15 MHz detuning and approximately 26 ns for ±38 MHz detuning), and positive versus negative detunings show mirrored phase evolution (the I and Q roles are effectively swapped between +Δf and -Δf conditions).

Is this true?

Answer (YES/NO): YES